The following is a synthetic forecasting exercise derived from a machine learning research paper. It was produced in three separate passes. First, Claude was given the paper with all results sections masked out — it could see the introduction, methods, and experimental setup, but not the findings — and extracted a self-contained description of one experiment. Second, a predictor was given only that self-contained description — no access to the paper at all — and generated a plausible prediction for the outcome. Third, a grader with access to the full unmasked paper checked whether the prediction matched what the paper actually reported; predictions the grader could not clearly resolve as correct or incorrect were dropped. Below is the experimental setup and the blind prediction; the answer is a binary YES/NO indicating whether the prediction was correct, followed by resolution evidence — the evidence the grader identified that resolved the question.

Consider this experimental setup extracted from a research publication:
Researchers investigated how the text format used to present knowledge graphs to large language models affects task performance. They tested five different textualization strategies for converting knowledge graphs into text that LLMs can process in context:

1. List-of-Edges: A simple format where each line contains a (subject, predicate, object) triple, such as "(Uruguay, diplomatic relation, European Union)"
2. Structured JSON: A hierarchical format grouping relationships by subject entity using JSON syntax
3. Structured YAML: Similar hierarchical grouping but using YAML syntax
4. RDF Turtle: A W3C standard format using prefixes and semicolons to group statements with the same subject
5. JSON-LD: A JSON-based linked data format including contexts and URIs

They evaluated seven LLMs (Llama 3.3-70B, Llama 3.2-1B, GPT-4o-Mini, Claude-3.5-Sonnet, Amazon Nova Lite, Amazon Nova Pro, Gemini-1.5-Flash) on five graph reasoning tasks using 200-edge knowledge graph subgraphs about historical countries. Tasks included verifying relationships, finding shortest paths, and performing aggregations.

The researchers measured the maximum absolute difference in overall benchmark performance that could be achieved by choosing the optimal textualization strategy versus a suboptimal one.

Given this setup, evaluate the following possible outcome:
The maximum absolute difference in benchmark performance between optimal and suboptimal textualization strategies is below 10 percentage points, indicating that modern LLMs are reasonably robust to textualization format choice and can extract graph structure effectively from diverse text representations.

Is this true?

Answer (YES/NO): NO